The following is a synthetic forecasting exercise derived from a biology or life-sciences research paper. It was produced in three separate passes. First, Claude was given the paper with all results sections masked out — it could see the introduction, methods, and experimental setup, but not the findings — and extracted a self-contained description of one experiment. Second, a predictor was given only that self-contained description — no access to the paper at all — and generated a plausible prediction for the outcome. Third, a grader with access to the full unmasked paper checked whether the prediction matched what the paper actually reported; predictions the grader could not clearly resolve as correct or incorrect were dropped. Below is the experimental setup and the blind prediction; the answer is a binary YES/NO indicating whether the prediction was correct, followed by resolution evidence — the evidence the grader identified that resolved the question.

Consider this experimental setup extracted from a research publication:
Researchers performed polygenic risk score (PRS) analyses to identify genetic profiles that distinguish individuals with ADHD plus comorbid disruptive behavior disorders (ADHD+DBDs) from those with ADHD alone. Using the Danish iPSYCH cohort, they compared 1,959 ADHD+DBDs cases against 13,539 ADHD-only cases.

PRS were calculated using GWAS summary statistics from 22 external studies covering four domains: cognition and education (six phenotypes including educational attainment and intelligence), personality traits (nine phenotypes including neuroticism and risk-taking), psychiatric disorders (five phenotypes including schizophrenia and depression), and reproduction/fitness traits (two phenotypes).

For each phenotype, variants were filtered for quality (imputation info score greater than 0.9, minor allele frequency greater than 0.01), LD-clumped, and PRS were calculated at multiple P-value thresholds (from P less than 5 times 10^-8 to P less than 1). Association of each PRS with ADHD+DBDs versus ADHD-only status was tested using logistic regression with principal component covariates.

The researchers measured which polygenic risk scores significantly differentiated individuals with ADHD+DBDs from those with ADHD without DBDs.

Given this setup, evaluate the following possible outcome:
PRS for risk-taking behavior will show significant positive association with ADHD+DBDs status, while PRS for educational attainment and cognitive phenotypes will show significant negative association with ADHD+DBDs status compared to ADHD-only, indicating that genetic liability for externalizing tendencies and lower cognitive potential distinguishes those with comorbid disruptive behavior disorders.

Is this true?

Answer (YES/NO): NO